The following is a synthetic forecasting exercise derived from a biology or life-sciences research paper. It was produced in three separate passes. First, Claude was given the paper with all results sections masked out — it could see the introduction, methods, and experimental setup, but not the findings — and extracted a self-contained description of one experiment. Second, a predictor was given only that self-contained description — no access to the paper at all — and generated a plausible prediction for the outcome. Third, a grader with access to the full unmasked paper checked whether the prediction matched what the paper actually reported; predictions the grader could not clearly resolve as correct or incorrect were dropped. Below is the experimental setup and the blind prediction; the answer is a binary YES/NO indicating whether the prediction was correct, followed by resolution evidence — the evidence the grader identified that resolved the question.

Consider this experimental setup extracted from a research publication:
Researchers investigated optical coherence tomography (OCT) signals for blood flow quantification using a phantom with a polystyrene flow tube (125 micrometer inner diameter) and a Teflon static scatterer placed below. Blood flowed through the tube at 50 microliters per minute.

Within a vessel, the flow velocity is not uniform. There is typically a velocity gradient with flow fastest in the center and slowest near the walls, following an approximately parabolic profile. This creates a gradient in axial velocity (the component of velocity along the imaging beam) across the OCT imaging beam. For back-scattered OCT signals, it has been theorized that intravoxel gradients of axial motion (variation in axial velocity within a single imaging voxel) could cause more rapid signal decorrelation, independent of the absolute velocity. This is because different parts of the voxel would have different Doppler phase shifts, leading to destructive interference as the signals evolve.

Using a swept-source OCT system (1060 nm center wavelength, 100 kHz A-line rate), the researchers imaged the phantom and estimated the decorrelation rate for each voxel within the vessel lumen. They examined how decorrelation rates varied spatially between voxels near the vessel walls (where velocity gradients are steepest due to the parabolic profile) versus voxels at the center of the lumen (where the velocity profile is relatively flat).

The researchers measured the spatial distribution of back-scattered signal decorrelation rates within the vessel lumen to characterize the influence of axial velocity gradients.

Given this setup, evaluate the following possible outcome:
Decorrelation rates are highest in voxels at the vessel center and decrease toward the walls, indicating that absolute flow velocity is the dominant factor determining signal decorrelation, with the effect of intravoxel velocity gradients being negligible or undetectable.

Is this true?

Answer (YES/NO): NO